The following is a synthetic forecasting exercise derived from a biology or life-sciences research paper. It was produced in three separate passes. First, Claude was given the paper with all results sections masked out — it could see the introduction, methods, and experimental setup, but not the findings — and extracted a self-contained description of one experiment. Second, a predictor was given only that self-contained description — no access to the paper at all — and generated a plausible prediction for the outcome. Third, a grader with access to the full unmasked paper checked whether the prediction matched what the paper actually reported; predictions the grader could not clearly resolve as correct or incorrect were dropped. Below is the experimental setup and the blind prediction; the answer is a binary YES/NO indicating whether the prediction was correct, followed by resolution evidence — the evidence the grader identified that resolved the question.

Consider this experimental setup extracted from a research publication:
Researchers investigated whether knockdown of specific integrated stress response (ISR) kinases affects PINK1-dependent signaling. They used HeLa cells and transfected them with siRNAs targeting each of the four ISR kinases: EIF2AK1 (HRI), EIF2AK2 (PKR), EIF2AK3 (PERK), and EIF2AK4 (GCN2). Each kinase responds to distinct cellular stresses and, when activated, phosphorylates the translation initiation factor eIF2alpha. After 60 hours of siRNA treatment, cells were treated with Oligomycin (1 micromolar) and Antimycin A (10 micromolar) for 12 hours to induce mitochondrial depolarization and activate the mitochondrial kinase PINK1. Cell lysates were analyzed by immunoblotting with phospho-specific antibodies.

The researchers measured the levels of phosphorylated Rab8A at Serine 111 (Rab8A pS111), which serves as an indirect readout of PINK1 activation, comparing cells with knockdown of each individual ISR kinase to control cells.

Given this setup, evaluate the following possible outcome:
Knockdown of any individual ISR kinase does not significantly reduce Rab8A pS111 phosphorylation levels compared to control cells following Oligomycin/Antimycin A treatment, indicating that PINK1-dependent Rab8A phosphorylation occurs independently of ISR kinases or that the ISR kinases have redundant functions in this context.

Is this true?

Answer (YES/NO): NO